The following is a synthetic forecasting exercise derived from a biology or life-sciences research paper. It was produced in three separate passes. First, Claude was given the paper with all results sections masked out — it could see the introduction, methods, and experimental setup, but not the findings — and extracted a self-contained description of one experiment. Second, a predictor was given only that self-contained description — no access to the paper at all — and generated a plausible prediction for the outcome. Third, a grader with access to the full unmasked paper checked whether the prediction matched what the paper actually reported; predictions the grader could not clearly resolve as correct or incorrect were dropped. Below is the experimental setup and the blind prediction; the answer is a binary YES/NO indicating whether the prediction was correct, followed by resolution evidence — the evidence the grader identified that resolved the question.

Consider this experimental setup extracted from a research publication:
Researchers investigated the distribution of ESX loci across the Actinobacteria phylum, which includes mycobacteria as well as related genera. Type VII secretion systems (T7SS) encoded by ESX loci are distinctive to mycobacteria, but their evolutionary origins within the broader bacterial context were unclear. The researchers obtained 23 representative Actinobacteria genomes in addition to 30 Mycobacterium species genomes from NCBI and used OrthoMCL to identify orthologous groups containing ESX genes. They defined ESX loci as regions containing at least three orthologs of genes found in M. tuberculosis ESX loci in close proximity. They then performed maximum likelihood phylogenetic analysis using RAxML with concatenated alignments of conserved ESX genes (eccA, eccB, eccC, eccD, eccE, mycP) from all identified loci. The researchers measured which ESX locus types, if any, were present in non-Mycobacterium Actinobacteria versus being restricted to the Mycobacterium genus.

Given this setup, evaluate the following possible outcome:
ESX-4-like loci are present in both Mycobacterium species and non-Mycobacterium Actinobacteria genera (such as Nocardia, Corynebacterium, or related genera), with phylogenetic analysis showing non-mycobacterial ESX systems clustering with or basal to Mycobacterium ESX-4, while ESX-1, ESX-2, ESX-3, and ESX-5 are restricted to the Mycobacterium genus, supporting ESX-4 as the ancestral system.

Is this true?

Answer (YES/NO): YES